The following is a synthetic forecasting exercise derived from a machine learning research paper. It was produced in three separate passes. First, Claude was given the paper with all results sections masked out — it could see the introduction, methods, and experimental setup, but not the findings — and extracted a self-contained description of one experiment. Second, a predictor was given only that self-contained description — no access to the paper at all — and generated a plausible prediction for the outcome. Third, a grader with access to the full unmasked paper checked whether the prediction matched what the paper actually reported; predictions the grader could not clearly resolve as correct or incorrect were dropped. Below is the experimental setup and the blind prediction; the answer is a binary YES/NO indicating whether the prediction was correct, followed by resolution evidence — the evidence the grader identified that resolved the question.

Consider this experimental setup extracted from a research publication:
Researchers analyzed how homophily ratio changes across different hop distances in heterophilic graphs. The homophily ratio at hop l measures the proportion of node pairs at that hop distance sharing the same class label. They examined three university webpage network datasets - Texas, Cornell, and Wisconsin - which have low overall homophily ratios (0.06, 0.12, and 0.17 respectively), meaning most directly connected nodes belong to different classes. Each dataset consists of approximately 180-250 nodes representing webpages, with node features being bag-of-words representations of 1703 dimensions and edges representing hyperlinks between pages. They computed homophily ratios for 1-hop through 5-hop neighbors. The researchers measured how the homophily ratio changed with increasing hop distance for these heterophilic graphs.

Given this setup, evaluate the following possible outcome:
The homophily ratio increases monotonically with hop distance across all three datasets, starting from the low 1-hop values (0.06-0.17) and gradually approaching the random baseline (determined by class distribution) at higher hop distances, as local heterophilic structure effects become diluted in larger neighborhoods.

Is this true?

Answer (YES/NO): NO